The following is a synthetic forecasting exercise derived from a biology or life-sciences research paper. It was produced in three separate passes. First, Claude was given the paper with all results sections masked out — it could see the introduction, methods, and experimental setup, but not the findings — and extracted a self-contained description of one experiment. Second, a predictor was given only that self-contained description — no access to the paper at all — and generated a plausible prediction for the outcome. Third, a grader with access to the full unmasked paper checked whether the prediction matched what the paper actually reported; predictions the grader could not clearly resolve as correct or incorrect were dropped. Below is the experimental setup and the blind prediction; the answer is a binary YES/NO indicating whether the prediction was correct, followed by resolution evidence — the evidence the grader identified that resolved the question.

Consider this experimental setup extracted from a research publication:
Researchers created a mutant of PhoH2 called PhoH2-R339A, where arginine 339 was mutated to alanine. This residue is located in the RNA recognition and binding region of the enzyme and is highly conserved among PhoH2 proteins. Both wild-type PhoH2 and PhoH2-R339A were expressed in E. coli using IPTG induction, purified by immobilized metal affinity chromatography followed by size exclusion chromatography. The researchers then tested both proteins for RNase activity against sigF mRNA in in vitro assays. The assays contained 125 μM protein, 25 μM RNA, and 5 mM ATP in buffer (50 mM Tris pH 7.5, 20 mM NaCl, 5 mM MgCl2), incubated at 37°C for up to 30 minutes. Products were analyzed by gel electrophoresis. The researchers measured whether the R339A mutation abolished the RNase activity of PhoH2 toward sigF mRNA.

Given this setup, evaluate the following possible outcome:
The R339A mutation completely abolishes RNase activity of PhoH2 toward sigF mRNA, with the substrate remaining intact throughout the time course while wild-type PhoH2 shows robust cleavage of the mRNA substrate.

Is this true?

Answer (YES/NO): YES